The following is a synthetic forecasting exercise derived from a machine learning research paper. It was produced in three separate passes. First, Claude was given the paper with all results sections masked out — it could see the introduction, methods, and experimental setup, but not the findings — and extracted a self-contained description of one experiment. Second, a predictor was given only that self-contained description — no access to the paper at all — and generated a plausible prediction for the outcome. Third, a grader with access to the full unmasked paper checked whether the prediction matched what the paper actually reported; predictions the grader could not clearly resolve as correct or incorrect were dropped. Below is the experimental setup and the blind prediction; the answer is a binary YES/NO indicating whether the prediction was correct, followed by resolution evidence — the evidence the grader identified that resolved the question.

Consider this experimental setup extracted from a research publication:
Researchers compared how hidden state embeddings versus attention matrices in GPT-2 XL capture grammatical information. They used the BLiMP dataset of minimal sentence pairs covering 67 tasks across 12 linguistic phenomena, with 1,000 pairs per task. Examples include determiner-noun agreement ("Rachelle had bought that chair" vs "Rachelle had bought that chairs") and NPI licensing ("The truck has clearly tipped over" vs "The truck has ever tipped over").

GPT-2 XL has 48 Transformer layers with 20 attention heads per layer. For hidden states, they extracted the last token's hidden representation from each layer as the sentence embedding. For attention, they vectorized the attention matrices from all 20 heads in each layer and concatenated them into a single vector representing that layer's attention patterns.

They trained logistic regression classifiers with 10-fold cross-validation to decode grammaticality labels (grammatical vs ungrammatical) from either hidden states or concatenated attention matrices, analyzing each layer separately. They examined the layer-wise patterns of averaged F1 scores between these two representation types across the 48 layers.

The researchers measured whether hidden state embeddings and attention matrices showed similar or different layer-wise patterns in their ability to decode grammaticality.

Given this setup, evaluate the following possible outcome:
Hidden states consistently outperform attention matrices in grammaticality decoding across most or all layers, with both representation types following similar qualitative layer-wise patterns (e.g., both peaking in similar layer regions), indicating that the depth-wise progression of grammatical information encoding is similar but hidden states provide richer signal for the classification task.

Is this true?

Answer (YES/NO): NO